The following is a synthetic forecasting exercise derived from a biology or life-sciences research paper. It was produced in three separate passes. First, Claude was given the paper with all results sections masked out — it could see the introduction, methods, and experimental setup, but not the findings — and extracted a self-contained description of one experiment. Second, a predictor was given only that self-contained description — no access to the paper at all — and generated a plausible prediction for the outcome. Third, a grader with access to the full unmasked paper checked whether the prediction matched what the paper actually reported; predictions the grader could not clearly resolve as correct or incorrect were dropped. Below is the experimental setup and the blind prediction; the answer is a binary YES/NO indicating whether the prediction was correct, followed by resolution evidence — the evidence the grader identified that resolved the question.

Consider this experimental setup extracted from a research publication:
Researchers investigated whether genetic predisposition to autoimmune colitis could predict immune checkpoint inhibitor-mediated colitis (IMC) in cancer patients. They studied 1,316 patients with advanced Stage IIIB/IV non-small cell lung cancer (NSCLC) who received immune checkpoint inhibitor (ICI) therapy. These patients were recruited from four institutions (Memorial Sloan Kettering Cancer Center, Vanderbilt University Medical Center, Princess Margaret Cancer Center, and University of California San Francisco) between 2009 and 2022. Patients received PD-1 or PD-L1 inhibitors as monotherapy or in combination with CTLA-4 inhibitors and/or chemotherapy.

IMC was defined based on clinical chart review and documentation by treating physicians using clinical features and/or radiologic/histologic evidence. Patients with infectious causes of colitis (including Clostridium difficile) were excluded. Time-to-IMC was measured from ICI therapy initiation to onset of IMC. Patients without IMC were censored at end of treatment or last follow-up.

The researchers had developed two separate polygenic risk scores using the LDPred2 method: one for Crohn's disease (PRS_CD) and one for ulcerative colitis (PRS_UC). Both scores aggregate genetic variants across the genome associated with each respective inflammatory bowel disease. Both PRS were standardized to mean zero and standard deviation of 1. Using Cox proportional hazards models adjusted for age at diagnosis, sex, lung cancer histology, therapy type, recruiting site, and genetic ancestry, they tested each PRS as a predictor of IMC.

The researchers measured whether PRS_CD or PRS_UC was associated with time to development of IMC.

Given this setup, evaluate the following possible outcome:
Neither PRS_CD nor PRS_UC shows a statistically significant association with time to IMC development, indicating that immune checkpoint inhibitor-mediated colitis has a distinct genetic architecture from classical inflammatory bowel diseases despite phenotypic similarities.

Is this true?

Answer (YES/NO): NO